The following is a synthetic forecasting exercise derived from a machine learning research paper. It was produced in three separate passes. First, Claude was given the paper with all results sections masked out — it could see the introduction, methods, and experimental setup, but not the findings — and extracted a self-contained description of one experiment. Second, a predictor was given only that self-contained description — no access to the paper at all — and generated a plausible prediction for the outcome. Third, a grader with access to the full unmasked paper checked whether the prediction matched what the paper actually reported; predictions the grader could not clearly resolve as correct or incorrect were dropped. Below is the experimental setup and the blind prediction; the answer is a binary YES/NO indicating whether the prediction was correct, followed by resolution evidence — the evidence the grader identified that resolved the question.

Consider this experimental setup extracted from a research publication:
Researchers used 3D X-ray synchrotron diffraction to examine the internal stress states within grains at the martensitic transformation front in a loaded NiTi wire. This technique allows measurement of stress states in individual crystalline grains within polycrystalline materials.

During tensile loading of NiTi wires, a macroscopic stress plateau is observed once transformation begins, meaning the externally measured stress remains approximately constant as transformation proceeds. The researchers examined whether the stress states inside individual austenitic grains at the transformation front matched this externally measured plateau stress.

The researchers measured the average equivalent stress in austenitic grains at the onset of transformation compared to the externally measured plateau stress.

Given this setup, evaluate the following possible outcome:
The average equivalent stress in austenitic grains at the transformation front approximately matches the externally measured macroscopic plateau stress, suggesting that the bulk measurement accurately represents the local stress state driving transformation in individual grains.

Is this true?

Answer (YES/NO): NO